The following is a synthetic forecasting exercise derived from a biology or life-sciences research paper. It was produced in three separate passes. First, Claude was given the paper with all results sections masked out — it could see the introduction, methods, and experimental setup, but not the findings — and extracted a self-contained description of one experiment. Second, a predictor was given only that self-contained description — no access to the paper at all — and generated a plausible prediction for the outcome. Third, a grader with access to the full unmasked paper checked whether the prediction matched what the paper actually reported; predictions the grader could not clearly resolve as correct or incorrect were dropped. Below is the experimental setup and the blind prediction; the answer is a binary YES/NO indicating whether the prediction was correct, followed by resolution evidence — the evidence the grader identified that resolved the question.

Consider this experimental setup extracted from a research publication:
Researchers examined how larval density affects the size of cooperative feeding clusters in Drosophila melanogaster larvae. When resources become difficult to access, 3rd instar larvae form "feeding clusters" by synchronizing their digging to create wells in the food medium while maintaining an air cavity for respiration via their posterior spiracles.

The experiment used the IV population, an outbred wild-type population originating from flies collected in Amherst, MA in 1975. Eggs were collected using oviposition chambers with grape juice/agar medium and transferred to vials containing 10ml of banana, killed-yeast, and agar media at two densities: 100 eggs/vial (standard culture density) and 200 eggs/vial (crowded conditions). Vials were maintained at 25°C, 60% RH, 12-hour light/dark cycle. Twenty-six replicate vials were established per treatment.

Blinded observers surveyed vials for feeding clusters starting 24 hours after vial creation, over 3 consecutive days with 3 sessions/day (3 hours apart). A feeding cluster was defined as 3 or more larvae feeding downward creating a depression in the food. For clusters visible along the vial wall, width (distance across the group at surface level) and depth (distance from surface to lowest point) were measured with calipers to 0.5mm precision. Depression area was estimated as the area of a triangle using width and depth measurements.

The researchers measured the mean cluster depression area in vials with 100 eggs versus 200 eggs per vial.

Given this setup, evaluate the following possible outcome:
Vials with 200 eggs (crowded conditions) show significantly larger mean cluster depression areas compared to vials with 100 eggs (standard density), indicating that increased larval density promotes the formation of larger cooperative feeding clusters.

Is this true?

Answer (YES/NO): NO